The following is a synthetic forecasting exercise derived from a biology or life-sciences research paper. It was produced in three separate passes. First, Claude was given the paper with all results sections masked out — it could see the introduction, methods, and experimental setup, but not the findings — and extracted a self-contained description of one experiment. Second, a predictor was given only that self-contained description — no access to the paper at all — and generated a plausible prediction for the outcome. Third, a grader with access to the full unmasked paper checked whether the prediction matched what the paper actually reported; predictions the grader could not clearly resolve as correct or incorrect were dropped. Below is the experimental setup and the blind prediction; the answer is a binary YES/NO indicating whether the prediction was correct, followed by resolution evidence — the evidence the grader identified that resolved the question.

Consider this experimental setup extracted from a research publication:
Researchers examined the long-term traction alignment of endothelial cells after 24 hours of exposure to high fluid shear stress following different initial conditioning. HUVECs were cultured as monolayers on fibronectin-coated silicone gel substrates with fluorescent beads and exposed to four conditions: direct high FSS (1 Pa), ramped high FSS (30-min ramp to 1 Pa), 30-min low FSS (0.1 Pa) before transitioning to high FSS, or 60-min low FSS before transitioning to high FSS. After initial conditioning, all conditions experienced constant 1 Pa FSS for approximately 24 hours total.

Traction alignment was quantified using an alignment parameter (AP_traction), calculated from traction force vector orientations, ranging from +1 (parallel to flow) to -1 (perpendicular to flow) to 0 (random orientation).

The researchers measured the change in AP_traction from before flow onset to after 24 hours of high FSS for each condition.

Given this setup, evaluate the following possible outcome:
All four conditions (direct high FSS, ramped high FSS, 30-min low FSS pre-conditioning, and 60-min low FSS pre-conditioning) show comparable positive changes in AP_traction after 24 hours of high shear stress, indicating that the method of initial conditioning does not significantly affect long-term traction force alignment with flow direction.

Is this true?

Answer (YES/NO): NO